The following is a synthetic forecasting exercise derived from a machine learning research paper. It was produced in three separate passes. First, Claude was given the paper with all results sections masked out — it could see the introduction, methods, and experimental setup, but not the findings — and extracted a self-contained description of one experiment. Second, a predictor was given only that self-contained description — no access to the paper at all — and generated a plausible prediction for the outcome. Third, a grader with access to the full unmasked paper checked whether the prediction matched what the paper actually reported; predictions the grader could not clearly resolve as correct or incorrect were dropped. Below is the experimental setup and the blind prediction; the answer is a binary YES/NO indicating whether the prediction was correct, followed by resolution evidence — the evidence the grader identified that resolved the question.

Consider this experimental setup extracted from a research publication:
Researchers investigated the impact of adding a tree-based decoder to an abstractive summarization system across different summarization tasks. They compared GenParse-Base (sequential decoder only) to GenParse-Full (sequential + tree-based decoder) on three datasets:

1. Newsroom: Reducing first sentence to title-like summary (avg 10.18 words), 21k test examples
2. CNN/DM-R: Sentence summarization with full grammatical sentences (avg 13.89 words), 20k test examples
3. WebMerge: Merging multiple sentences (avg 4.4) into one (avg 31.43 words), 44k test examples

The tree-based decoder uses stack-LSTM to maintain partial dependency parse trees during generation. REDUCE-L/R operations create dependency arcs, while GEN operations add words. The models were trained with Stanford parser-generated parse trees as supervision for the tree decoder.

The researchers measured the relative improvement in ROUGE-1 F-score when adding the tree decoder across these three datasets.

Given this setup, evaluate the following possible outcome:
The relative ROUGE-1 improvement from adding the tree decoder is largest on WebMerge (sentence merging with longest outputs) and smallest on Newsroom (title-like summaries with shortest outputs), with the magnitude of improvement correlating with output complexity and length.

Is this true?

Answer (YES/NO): NO